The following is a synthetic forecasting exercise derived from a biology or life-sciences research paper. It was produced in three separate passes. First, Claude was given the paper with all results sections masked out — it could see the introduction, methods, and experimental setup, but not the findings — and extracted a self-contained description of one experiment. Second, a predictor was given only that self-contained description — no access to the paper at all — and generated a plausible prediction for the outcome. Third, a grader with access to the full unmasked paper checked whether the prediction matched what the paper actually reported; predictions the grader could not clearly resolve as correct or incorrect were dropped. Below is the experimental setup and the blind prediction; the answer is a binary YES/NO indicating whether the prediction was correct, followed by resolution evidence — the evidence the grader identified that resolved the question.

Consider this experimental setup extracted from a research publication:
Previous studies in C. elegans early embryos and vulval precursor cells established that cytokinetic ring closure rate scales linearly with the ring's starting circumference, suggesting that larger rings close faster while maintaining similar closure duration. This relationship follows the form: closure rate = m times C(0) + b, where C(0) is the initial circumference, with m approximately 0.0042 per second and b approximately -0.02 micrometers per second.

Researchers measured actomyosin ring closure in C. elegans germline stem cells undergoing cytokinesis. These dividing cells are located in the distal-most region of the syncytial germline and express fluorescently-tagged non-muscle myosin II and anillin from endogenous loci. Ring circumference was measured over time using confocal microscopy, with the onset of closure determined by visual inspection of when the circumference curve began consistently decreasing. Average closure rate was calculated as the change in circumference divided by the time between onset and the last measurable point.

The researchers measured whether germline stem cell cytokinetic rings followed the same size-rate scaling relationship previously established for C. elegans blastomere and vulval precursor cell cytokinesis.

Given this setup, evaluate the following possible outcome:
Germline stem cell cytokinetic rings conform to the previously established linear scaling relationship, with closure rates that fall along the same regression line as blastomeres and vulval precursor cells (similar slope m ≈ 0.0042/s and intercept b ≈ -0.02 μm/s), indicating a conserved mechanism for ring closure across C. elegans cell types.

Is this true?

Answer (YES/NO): YES